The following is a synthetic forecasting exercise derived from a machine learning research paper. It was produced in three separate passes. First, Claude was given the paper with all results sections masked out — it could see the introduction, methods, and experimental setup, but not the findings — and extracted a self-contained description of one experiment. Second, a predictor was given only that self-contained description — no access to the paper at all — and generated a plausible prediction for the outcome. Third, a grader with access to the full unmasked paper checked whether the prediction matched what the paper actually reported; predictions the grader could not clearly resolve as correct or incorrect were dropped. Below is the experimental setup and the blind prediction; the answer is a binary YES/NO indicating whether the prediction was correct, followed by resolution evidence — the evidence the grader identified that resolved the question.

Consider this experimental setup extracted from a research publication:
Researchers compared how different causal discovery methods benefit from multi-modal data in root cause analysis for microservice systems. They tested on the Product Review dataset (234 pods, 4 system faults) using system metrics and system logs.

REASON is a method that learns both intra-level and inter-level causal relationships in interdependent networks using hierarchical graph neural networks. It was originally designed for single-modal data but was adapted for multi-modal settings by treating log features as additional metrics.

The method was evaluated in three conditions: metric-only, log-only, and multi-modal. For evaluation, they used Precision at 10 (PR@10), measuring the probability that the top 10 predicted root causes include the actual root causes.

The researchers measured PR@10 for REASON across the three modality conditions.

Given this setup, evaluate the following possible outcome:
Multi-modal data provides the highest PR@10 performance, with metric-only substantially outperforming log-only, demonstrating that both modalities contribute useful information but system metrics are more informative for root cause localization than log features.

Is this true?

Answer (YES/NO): NO